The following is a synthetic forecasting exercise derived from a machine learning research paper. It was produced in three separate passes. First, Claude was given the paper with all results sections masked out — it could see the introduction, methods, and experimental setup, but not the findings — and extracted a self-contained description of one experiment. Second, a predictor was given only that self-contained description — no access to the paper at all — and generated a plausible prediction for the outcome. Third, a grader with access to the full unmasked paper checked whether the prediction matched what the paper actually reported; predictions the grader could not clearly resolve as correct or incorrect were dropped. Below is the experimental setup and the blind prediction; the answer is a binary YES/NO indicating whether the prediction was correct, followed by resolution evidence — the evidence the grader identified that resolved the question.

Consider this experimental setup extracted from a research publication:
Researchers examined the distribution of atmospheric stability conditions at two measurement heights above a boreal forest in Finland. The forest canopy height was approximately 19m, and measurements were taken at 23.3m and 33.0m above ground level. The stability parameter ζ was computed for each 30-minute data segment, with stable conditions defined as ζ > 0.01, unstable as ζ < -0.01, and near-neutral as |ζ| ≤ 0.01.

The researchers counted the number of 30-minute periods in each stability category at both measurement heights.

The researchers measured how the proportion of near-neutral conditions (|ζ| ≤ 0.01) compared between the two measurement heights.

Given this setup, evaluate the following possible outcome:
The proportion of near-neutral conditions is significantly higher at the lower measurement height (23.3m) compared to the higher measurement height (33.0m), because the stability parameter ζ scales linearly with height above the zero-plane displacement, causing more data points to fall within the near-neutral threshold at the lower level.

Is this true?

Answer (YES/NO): YES